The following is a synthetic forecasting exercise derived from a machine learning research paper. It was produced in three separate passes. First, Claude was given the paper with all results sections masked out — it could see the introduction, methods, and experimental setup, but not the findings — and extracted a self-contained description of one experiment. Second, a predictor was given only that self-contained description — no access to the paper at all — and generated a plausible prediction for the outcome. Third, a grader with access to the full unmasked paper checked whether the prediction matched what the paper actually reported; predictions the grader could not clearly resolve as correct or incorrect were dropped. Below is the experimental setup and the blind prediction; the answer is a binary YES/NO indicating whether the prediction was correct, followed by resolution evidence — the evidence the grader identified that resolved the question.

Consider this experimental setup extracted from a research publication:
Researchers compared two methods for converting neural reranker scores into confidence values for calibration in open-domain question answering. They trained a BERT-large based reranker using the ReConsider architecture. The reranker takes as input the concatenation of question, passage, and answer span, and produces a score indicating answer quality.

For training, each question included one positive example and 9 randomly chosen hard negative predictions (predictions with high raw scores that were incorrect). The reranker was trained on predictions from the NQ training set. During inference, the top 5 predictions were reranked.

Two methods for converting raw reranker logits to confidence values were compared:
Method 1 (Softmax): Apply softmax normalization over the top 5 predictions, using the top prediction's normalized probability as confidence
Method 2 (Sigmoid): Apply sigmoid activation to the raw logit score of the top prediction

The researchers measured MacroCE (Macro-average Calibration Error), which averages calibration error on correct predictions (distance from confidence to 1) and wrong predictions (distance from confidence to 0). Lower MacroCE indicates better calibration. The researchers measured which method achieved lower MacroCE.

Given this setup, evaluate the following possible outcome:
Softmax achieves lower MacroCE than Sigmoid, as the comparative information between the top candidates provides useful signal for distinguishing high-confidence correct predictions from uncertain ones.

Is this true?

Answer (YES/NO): NO